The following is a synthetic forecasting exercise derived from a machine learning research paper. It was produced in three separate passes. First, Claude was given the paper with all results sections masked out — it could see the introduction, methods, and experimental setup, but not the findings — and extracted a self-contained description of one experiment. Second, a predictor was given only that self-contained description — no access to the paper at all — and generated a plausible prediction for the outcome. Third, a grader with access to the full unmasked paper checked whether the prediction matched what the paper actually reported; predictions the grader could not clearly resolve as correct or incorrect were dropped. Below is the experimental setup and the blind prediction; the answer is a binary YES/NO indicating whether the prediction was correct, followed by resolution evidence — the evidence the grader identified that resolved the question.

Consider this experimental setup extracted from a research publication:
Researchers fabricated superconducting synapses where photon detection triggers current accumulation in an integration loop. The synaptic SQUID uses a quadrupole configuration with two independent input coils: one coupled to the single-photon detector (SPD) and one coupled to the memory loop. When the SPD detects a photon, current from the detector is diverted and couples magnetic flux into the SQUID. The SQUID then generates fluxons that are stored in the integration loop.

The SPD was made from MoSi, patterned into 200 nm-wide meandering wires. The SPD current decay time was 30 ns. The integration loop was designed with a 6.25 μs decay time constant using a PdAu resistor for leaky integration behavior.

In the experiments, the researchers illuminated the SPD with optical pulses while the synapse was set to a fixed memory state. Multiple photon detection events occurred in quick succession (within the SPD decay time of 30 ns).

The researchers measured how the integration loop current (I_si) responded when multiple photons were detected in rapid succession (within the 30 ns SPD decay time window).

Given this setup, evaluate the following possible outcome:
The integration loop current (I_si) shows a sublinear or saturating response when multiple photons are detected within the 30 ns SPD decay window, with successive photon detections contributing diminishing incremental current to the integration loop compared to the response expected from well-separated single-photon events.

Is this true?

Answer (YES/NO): YES